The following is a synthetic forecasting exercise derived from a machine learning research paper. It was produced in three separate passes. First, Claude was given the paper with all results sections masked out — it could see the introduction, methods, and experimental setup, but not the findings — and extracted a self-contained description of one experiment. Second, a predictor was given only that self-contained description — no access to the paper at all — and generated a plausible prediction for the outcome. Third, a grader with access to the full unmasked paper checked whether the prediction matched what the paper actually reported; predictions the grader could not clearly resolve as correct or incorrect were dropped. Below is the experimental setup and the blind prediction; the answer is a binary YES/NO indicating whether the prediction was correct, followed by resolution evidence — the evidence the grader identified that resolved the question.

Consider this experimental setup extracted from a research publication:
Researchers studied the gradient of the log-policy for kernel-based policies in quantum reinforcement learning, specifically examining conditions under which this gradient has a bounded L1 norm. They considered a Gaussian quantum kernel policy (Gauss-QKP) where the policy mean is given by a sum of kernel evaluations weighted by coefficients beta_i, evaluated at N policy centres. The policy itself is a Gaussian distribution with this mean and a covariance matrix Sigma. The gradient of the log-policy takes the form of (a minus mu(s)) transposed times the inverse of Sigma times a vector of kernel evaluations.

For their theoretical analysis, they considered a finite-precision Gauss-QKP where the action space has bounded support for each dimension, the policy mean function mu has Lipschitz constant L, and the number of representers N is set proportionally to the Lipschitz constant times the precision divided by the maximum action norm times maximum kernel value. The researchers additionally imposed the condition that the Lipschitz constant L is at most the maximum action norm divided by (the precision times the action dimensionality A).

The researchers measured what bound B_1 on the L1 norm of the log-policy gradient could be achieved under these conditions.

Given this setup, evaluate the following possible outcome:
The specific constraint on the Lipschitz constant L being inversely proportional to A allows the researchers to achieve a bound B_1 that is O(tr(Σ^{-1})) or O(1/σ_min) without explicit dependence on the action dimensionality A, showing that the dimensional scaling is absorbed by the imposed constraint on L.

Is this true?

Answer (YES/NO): NO